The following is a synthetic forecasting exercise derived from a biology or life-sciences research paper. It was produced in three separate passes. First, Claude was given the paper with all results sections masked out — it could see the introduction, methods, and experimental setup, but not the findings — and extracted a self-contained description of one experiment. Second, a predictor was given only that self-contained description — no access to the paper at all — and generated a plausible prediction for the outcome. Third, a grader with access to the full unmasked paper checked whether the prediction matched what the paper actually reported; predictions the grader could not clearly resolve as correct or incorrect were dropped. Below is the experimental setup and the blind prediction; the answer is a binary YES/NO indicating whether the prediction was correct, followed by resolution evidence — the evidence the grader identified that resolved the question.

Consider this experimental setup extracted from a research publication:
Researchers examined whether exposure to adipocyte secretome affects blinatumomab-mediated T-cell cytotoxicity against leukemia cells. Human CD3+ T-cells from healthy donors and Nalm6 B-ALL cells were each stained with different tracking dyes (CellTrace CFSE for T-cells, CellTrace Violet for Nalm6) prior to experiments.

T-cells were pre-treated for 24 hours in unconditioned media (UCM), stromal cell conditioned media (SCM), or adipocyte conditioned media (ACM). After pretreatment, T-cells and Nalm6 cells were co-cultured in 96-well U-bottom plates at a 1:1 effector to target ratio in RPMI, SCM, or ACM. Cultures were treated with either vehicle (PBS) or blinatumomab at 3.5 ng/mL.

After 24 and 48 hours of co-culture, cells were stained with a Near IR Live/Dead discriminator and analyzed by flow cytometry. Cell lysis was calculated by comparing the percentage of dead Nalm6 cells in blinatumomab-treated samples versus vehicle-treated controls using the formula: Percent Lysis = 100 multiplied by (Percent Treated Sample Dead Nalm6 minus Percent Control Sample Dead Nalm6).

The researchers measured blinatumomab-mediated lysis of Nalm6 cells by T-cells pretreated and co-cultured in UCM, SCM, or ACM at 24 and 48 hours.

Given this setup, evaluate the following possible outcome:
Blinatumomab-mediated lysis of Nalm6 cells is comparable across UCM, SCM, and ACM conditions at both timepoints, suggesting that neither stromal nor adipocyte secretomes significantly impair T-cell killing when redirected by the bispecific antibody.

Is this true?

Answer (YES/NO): NO